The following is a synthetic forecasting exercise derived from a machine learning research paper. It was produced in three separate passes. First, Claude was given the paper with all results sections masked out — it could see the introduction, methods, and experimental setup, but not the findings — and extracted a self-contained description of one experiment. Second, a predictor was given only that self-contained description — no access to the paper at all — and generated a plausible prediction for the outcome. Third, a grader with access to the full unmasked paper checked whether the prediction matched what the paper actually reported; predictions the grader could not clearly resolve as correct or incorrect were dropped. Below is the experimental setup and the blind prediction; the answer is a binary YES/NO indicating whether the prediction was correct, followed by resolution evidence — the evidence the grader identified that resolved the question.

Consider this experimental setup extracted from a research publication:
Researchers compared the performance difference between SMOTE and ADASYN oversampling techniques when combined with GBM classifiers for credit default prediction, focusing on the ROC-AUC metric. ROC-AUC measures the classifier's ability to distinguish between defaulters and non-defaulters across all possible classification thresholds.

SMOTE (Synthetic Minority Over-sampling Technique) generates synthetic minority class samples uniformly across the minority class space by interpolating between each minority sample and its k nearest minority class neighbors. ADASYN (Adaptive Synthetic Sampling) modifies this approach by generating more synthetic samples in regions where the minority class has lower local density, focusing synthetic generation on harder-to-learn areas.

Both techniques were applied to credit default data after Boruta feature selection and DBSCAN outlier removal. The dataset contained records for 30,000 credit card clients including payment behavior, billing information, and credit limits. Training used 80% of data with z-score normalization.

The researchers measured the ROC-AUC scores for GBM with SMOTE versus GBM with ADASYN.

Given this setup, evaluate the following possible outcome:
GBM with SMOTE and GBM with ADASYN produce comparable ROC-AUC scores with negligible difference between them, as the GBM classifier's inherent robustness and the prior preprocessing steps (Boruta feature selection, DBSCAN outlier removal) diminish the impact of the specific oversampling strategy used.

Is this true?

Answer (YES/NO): YES